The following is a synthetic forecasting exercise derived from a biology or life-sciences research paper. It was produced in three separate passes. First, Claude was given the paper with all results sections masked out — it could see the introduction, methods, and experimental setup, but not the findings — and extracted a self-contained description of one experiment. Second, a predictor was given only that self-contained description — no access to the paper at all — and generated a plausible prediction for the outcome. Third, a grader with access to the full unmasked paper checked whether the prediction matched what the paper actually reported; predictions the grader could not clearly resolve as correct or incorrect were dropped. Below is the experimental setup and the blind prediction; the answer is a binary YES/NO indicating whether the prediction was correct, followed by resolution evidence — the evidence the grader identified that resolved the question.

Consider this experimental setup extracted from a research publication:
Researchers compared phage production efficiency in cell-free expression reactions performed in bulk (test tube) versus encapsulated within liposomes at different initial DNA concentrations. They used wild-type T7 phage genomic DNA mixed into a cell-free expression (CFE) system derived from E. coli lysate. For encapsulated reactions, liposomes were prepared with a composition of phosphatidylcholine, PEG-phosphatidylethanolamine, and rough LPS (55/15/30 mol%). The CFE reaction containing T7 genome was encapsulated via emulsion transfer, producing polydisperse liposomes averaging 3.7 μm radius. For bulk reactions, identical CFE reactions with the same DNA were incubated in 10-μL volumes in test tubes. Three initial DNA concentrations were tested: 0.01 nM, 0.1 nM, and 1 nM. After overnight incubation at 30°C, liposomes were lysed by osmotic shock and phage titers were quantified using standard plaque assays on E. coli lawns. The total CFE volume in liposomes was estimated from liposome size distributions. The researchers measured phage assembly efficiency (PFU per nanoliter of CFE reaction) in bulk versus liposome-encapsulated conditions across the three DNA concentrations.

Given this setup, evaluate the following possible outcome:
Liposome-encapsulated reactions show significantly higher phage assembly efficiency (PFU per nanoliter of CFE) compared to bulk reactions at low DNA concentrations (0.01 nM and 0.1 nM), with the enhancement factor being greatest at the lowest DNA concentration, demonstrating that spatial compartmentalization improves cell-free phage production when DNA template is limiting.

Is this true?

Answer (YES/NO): NO